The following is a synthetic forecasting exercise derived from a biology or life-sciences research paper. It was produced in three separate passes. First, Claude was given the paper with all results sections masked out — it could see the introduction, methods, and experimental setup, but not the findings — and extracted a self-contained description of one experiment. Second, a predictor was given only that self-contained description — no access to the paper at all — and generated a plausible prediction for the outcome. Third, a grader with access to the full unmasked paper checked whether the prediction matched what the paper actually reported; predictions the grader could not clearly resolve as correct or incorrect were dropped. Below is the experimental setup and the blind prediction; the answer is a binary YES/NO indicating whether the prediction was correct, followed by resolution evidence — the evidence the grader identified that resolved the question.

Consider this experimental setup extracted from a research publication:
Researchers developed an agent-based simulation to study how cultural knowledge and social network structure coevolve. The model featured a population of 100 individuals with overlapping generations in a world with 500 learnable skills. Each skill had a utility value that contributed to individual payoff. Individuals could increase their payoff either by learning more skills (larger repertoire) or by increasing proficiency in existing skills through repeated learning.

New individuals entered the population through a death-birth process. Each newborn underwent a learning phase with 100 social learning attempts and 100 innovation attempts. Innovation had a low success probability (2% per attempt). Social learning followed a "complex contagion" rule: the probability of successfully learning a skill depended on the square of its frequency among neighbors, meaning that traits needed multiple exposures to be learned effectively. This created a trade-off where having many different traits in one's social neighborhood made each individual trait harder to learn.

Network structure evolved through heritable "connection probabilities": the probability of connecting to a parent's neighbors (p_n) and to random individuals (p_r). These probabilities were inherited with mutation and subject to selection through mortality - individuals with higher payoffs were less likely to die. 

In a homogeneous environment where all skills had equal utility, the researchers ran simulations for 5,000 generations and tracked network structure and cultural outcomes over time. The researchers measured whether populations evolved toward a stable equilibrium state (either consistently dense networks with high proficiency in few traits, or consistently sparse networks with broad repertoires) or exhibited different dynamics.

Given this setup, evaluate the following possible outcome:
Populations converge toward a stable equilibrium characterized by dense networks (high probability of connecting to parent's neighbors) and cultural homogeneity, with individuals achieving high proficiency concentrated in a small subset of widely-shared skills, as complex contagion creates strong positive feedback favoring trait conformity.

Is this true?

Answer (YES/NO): NO